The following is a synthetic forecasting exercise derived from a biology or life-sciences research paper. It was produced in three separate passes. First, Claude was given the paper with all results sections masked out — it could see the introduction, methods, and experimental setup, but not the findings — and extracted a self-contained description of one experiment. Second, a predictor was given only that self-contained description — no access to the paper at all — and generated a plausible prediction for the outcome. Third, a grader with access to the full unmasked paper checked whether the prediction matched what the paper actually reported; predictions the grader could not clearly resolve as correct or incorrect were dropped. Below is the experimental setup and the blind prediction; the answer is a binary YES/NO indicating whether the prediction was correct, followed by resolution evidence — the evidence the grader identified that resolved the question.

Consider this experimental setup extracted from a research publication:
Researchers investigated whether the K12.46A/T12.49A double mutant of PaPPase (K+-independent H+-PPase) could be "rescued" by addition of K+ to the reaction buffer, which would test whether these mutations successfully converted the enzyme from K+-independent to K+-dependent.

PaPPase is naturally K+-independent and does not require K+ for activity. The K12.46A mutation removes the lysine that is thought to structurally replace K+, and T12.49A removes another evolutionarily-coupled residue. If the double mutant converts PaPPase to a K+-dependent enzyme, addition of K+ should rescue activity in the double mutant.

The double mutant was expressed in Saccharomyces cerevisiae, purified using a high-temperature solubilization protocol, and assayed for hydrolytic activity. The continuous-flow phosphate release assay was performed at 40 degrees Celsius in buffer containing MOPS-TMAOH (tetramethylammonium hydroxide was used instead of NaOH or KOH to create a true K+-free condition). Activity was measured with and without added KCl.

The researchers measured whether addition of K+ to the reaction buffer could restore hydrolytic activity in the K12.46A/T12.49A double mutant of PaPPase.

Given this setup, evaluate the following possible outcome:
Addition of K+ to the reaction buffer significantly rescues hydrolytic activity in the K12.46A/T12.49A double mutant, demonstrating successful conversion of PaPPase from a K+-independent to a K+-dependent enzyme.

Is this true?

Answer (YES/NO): NO